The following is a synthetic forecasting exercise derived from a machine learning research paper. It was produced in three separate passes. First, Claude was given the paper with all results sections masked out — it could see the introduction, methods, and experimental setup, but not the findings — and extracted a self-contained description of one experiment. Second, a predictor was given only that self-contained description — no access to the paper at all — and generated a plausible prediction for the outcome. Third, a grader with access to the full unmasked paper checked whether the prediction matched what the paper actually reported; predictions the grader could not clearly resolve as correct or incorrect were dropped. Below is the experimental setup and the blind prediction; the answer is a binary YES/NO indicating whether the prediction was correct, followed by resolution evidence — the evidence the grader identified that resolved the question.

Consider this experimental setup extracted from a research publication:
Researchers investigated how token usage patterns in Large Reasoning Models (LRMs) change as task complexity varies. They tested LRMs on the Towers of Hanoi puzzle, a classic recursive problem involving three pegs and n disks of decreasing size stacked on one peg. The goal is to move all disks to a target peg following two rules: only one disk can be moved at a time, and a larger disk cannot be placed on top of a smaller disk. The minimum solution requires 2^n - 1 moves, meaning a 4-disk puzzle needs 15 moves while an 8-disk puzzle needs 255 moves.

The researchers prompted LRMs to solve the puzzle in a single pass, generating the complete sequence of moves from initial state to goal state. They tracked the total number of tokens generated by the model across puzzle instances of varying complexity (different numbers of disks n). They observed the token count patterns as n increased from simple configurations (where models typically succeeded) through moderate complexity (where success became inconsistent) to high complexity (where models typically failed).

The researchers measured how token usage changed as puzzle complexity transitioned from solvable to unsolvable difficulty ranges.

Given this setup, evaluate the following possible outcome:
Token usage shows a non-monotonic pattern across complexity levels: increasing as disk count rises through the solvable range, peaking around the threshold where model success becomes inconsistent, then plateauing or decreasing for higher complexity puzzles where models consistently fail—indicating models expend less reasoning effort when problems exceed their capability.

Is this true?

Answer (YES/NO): YES